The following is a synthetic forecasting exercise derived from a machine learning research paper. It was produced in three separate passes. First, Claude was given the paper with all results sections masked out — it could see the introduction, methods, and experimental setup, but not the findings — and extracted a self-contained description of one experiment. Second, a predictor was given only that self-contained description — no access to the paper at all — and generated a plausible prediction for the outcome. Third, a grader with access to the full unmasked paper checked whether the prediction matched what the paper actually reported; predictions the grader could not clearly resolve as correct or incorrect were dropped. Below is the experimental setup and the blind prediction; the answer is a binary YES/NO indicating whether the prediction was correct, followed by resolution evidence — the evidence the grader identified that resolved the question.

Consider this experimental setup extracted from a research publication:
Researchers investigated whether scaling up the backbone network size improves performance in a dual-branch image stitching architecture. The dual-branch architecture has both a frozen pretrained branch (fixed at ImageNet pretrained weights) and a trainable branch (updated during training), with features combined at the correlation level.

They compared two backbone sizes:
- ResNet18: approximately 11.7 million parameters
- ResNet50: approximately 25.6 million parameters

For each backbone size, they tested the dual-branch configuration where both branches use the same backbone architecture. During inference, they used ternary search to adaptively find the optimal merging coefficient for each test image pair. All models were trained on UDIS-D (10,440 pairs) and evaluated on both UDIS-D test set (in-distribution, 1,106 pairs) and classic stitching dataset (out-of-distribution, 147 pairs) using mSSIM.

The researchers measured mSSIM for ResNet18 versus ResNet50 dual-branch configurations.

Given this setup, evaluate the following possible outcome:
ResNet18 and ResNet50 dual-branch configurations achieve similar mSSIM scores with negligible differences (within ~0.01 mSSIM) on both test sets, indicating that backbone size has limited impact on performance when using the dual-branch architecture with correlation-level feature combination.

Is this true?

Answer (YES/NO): YES